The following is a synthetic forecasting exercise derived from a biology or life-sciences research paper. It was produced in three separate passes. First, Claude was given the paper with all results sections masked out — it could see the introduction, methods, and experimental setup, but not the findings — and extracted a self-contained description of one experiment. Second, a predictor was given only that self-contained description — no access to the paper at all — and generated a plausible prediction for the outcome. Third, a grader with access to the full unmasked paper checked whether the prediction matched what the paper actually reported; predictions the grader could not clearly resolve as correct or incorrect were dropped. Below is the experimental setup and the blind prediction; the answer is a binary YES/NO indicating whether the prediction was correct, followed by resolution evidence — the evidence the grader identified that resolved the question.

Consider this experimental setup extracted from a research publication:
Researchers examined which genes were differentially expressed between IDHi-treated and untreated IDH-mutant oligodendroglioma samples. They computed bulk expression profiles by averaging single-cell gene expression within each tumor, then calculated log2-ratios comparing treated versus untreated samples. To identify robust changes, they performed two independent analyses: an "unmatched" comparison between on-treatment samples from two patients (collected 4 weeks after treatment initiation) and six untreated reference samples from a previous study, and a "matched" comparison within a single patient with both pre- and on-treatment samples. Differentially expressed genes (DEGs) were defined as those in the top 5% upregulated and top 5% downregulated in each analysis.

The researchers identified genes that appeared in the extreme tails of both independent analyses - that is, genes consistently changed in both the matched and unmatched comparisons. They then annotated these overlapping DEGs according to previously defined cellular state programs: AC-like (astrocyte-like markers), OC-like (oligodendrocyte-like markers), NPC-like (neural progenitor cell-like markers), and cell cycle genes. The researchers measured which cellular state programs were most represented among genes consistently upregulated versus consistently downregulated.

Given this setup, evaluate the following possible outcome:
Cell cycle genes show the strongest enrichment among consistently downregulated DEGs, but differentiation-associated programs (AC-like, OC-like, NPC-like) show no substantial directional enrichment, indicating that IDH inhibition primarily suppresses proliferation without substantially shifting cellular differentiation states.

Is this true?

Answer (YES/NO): NO